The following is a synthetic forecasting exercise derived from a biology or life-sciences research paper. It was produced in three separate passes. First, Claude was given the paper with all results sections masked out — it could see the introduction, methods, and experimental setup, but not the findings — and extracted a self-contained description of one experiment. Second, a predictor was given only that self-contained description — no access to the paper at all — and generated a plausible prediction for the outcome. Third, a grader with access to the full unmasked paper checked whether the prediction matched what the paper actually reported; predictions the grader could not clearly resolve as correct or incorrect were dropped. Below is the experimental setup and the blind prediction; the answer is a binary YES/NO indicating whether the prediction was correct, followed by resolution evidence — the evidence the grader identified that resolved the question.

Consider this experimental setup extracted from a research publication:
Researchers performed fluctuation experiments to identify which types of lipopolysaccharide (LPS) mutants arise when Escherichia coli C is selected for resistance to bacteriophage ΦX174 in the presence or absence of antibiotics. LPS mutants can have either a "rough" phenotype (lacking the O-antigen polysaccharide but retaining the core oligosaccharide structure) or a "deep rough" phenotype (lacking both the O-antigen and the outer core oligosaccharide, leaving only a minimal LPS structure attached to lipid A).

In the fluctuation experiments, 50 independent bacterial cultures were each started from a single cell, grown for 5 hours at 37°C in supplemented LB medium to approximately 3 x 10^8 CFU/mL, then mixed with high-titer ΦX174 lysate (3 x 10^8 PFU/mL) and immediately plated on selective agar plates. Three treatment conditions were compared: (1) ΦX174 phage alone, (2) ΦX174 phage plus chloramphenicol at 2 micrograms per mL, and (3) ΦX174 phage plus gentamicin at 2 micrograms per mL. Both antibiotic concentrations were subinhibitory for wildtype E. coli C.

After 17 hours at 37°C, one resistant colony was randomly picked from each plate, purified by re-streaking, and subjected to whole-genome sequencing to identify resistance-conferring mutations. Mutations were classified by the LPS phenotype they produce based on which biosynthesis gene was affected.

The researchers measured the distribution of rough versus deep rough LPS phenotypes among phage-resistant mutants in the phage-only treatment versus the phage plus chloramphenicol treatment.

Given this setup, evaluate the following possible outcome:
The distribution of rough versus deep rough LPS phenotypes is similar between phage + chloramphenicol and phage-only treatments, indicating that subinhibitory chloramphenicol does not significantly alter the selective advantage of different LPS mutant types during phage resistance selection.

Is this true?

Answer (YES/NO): NO